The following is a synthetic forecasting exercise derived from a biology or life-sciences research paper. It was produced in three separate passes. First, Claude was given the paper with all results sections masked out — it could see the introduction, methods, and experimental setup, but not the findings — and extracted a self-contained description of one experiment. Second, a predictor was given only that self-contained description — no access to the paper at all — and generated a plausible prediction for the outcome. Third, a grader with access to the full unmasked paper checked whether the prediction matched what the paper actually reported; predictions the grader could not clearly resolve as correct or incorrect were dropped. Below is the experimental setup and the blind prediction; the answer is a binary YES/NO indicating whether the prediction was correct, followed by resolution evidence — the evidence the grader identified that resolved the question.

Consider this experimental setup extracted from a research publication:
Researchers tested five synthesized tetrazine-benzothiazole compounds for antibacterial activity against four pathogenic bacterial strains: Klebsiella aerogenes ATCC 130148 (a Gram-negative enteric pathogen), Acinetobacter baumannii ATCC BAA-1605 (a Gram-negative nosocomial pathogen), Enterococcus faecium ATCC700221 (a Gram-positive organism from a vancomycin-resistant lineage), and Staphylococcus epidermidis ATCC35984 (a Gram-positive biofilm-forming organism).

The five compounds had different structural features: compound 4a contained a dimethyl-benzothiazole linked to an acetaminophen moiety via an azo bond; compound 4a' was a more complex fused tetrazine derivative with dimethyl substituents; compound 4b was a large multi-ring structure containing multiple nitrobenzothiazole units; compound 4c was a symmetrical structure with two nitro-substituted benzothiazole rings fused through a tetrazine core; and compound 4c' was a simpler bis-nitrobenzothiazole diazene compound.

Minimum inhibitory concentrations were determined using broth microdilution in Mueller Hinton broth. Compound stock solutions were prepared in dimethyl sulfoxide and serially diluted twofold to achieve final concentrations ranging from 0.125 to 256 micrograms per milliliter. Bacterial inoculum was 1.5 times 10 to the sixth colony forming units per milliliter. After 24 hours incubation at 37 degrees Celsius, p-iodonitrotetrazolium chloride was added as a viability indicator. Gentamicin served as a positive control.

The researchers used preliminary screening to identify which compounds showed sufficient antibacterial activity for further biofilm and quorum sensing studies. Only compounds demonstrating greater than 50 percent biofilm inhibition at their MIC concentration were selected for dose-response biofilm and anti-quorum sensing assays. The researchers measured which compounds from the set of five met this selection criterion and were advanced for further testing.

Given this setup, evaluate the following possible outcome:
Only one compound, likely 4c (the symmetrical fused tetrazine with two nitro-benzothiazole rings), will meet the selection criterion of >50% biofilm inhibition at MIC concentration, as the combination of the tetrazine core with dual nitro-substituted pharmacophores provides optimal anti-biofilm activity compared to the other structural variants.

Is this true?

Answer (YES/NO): NO